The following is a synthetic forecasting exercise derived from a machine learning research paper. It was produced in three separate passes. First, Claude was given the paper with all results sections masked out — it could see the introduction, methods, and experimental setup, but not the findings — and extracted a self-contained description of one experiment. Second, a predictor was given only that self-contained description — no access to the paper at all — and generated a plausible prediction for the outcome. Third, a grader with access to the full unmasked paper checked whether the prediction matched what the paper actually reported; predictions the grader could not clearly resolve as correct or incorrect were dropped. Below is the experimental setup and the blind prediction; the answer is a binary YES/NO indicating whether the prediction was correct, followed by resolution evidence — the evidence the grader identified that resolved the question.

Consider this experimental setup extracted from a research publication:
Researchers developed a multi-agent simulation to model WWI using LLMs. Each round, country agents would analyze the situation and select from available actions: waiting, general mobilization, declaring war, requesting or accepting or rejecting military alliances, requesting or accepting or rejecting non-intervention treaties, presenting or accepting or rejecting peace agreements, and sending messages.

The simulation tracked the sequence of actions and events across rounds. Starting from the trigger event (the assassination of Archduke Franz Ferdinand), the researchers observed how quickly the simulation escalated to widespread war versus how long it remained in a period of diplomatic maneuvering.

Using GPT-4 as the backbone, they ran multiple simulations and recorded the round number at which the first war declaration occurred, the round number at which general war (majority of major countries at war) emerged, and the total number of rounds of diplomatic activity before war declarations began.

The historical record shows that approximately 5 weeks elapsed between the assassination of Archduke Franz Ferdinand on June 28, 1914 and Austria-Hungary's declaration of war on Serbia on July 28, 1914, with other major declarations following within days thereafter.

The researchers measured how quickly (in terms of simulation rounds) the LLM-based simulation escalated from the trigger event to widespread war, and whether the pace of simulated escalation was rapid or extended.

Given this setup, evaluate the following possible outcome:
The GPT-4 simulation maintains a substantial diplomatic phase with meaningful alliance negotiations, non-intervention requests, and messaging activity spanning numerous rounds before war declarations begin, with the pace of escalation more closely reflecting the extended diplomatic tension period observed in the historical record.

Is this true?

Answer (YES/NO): NO